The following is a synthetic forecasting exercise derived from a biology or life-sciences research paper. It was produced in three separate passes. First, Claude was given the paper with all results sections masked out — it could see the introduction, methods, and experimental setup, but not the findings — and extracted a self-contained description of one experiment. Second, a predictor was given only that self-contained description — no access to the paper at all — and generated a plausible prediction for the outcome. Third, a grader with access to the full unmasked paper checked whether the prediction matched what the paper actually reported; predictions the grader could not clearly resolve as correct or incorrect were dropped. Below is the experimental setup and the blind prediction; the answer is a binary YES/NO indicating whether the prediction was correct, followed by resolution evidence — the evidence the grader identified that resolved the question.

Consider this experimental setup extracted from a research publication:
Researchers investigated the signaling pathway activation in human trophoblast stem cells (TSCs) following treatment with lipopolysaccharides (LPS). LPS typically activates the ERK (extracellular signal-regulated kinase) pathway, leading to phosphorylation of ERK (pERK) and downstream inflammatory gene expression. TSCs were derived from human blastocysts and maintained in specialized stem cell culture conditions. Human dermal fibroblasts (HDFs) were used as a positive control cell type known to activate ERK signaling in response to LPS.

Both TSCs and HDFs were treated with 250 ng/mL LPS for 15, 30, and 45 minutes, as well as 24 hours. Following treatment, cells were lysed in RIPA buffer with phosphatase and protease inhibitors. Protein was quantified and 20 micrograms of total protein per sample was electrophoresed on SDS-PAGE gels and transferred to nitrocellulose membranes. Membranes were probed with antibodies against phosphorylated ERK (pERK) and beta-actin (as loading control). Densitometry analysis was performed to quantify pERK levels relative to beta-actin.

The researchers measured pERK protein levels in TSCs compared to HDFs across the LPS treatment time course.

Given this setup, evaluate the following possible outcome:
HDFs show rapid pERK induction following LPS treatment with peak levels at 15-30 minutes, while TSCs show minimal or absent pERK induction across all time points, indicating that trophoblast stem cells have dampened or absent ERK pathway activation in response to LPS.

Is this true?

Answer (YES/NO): NO